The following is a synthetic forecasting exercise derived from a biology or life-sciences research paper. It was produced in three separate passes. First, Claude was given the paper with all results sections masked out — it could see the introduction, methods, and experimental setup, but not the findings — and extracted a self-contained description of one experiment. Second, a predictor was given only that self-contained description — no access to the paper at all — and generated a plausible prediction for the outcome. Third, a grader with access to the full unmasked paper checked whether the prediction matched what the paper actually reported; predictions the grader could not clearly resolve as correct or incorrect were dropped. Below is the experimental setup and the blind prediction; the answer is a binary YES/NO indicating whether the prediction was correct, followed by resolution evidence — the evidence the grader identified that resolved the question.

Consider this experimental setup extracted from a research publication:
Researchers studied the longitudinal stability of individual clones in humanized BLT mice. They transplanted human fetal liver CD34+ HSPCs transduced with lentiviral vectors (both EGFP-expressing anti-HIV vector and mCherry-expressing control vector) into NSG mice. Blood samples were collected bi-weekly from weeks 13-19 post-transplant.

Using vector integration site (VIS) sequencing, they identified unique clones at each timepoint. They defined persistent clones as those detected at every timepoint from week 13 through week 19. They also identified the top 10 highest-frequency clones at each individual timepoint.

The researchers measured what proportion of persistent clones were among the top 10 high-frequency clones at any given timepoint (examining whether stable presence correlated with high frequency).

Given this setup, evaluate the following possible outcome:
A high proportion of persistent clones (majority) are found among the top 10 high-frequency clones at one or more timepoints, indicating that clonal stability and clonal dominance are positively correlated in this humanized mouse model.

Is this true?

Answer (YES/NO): NO